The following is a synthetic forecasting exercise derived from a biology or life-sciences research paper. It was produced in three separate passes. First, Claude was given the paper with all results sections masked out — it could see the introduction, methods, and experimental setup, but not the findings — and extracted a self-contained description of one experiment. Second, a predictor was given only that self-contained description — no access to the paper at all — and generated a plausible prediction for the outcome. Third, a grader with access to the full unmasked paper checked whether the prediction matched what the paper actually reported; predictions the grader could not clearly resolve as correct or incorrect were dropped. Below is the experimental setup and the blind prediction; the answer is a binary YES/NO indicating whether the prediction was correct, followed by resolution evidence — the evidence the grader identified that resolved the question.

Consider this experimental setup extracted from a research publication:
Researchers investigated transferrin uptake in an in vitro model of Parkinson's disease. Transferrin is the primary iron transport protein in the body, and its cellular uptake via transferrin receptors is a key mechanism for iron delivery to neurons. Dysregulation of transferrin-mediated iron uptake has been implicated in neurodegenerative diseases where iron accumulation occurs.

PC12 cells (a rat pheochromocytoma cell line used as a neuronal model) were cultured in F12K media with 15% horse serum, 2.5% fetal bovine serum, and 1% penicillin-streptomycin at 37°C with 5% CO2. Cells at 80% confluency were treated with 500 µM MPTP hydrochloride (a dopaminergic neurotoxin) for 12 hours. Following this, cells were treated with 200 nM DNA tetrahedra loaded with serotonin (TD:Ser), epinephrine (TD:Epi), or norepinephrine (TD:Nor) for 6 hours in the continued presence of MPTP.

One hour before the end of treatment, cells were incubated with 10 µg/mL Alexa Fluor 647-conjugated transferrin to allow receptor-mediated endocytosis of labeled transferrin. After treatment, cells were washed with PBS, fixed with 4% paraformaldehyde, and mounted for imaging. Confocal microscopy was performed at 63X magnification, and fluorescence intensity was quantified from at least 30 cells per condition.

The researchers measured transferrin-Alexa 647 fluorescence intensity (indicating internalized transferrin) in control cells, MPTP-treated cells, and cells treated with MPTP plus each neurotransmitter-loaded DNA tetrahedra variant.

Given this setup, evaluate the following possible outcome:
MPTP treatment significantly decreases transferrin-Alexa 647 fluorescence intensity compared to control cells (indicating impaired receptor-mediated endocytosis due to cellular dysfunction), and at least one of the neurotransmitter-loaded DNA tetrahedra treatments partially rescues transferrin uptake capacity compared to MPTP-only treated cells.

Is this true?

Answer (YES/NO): NO